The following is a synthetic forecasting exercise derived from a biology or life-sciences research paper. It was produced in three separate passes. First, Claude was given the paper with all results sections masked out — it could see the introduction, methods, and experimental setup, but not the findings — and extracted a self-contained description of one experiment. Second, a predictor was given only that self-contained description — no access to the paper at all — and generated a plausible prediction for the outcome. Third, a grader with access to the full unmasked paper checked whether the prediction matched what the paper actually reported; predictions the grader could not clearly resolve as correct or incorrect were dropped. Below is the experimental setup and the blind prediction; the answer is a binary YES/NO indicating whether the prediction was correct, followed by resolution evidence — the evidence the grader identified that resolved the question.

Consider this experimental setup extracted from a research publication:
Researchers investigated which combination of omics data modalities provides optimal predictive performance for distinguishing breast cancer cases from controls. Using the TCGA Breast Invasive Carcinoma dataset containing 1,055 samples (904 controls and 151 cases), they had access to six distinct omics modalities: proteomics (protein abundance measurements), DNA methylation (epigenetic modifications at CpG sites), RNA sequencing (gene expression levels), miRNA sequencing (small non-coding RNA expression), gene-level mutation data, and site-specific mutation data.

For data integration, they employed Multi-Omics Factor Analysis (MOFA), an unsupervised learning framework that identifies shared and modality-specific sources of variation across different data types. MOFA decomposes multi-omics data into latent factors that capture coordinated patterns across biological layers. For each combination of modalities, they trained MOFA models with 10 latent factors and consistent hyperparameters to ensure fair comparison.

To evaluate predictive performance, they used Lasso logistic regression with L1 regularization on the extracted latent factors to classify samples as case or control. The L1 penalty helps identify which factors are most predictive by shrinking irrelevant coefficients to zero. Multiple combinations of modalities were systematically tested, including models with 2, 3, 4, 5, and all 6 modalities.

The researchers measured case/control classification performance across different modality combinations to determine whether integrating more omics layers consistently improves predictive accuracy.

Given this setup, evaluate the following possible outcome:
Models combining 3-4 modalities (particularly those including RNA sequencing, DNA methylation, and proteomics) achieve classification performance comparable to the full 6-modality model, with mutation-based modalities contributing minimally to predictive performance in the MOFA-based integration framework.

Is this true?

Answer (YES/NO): YES